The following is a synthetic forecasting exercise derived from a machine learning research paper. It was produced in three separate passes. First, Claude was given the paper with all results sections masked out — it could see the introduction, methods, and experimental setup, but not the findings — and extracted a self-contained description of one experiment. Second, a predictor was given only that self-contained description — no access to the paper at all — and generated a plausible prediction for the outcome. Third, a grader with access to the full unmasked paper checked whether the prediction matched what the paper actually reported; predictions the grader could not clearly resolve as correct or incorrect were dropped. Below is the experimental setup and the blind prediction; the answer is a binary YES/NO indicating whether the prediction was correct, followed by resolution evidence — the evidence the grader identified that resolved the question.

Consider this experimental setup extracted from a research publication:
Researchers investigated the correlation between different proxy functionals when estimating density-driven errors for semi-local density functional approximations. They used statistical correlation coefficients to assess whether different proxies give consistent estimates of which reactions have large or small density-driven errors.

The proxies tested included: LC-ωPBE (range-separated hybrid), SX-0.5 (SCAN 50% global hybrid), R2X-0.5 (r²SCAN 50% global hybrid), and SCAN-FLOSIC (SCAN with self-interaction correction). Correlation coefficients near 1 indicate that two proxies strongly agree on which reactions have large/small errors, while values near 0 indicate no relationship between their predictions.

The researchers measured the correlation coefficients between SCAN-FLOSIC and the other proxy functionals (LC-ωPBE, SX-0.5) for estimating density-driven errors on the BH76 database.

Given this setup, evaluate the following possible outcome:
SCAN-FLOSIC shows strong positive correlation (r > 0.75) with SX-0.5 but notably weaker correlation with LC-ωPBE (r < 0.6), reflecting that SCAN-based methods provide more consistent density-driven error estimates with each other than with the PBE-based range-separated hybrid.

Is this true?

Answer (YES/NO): NO